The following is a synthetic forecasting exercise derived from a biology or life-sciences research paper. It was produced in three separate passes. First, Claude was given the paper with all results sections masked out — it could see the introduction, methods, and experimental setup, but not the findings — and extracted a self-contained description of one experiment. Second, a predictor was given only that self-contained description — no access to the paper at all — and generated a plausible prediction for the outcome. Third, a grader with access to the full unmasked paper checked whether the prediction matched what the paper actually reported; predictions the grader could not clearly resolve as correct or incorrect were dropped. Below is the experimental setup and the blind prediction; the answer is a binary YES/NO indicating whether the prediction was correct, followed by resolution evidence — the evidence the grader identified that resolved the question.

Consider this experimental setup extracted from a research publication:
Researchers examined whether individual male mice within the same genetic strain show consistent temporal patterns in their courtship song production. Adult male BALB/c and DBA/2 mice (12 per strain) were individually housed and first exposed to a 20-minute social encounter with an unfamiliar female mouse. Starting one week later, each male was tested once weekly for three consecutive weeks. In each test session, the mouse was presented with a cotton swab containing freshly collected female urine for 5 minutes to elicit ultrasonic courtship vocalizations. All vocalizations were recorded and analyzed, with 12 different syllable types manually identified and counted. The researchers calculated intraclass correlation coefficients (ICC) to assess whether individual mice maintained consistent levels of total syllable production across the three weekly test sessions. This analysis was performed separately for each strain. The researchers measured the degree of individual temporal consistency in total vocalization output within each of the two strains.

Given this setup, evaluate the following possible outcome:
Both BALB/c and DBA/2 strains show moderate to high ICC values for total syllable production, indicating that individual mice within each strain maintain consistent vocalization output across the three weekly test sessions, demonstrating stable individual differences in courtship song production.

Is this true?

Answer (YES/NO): NO